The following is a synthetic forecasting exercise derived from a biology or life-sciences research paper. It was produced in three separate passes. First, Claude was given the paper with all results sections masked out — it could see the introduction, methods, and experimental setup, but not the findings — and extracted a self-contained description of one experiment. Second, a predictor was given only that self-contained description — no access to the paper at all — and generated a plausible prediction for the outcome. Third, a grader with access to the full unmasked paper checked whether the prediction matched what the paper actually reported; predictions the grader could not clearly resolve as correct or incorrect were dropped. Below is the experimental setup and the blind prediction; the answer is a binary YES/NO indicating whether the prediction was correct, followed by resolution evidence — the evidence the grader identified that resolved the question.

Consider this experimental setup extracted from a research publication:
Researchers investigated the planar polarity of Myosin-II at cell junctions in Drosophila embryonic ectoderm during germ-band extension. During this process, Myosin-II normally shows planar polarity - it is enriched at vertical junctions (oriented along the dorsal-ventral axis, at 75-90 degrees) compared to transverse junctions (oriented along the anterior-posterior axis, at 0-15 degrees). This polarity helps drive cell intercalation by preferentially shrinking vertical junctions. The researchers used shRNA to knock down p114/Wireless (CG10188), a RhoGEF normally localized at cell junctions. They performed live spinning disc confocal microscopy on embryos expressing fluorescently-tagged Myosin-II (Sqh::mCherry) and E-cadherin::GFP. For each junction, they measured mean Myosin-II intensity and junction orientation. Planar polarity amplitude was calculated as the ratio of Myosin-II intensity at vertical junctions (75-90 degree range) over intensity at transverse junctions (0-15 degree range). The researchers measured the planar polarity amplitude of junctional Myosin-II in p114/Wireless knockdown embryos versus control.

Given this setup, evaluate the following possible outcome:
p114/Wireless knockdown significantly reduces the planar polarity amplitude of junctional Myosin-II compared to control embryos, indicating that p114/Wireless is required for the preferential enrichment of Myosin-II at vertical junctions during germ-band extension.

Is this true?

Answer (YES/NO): YES